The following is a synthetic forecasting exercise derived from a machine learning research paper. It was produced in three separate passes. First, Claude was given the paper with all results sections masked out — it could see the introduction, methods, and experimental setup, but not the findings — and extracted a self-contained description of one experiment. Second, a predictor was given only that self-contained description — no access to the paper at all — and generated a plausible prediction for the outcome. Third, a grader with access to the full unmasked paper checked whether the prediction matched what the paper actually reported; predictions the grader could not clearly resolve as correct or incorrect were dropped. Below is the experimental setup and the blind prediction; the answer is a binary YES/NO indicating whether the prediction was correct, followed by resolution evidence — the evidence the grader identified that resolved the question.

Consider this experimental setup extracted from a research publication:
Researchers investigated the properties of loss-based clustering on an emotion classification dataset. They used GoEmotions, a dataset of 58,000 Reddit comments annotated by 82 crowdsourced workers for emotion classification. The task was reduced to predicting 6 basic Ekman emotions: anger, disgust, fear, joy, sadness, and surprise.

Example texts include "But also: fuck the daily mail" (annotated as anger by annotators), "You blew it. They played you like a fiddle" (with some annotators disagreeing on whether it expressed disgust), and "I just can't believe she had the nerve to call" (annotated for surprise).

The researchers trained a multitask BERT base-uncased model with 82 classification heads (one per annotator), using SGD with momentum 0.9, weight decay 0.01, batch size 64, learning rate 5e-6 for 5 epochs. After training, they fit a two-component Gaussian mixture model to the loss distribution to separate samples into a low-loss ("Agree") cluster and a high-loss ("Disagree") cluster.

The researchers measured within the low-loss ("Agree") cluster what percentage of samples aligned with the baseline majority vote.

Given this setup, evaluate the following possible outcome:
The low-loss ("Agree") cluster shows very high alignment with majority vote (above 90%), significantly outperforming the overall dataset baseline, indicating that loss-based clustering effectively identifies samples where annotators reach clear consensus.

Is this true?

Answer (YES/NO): NO